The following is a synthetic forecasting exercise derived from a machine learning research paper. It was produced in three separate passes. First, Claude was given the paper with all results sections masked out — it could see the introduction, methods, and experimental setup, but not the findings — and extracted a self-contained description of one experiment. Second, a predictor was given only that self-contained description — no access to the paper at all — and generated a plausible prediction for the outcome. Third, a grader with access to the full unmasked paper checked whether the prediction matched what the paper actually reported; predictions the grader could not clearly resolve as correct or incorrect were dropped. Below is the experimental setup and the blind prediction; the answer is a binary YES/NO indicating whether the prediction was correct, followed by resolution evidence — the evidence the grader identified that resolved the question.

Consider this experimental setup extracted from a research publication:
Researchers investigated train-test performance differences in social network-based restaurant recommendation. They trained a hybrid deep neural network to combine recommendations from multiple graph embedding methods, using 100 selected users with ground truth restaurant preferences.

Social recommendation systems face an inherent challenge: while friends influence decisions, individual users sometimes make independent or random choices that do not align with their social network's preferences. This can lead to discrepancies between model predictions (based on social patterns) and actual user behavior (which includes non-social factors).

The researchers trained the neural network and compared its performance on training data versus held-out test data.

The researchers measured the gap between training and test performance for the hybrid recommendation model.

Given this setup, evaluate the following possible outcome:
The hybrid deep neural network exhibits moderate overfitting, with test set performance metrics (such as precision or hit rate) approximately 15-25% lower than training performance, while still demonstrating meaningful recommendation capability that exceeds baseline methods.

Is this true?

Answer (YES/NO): YES